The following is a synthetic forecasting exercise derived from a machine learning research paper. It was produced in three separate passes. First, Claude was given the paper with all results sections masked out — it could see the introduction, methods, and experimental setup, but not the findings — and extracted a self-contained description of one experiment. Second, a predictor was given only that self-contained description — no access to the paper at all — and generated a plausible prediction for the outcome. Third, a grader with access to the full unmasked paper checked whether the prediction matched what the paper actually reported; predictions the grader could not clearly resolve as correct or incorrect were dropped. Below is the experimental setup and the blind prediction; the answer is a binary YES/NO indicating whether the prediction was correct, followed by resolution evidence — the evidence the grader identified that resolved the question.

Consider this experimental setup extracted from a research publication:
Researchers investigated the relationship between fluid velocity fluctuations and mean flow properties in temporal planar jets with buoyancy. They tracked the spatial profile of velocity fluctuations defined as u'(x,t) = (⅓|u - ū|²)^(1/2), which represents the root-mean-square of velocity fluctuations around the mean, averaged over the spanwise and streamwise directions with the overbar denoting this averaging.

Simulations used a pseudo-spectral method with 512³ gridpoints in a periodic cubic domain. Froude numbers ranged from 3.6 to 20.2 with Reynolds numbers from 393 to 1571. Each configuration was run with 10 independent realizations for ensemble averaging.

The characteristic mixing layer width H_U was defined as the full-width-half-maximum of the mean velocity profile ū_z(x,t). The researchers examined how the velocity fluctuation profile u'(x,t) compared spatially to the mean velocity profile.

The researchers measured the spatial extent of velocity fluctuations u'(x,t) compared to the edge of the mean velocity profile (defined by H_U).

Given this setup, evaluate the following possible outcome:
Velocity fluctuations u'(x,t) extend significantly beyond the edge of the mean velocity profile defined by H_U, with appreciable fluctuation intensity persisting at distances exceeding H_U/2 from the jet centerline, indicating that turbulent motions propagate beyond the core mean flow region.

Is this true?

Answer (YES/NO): YES